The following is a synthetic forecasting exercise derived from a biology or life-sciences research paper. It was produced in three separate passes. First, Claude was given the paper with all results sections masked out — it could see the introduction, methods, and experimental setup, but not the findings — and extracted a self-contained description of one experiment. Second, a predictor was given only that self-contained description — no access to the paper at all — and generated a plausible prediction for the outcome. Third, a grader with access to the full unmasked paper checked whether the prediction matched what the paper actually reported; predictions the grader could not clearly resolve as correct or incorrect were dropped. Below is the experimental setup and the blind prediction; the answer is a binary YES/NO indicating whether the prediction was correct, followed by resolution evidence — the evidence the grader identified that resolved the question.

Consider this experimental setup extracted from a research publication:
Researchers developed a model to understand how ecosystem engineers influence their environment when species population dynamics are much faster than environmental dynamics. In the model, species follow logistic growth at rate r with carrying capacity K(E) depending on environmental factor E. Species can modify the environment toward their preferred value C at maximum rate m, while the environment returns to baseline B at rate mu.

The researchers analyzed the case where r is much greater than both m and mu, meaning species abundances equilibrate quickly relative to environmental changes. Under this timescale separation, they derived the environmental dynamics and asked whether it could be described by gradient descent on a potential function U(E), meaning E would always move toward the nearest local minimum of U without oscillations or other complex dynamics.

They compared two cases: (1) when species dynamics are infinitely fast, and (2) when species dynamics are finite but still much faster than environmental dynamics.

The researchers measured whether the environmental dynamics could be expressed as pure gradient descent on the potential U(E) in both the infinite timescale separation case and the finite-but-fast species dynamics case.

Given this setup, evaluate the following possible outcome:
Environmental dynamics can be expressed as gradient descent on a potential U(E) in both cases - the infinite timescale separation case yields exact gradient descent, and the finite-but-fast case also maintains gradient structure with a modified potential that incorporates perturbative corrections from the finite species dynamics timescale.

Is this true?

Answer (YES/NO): NO